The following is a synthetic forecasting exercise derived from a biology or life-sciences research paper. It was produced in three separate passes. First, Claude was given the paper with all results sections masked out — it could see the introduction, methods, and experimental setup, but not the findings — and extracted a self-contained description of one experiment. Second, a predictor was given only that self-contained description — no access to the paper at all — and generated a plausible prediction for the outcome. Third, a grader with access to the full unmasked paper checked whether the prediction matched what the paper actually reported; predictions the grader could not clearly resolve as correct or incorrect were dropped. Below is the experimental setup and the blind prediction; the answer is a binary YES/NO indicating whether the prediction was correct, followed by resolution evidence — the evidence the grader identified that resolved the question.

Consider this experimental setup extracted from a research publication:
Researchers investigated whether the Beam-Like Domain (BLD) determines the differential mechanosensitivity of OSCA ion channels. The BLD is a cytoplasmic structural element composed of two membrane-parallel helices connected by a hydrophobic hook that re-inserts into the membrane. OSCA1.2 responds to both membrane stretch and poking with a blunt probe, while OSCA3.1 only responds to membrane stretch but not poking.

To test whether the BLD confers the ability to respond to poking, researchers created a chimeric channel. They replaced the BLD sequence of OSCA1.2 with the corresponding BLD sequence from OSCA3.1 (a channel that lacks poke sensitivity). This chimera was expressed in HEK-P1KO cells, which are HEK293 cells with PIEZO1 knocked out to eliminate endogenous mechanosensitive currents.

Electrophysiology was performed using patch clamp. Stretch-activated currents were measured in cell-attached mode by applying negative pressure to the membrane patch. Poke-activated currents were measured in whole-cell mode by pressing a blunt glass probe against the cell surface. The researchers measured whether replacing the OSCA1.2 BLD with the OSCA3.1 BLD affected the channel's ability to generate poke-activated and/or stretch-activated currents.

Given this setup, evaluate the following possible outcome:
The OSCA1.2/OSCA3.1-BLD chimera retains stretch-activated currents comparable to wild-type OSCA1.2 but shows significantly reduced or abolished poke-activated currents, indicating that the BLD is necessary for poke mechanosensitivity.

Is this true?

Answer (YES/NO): NO